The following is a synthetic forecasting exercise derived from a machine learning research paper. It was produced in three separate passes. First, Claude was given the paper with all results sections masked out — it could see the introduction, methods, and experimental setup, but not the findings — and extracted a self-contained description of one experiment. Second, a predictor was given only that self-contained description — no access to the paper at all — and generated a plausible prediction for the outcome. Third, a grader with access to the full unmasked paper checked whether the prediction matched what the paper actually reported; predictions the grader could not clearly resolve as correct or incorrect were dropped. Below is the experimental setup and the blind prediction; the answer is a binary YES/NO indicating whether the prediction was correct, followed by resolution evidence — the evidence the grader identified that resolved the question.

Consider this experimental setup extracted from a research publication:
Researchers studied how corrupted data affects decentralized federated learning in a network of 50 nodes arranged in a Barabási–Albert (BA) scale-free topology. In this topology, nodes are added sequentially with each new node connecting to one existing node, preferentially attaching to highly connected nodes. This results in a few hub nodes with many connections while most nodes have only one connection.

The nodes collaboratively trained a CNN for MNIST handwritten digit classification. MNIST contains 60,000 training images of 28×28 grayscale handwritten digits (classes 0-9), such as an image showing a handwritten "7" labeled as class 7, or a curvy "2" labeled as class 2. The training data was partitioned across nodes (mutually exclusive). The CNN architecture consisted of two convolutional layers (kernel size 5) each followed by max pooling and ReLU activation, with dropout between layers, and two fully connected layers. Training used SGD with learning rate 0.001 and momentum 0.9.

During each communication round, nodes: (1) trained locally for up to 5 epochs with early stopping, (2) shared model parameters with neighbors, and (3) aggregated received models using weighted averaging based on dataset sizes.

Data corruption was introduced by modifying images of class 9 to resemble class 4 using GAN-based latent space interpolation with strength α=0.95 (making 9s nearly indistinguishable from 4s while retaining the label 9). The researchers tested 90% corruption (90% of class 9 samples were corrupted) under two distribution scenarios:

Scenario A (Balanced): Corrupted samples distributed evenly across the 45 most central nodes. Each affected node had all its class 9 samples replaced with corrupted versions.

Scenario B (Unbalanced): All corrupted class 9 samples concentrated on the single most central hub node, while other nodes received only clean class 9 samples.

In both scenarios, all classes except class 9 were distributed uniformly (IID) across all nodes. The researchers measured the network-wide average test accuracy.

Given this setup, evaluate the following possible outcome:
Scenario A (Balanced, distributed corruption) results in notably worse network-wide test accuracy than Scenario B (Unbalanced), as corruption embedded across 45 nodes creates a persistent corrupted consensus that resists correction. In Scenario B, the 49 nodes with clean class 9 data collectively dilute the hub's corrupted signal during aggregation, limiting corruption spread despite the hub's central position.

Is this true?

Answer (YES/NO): YES